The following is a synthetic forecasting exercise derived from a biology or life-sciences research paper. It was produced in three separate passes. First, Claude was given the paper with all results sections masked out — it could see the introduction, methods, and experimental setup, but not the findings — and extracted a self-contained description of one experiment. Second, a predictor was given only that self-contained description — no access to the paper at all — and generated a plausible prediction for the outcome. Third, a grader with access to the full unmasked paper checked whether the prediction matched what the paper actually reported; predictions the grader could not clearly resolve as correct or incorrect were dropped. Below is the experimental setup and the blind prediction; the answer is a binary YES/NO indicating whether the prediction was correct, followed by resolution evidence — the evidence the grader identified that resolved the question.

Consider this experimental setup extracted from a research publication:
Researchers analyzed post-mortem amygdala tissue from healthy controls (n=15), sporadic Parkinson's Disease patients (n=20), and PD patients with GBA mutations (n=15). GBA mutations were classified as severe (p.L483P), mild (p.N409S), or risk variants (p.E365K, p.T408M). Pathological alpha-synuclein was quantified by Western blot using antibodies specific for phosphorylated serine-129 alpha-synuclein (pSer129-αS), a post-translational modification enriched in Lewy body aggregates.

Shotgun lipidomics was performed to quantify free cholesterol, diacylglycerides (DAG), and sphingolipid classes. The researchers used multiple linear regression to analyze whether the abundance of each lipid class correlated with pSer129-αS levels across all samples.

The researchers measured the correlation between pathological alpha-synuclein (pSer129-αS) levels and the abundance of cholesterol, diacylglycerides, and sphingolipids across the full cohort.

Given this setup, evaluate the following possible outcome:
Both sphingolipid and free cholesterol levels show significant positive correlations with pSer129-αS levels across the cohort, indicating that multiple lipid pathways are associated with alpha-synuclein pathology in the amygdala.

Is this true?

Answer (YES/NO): YES